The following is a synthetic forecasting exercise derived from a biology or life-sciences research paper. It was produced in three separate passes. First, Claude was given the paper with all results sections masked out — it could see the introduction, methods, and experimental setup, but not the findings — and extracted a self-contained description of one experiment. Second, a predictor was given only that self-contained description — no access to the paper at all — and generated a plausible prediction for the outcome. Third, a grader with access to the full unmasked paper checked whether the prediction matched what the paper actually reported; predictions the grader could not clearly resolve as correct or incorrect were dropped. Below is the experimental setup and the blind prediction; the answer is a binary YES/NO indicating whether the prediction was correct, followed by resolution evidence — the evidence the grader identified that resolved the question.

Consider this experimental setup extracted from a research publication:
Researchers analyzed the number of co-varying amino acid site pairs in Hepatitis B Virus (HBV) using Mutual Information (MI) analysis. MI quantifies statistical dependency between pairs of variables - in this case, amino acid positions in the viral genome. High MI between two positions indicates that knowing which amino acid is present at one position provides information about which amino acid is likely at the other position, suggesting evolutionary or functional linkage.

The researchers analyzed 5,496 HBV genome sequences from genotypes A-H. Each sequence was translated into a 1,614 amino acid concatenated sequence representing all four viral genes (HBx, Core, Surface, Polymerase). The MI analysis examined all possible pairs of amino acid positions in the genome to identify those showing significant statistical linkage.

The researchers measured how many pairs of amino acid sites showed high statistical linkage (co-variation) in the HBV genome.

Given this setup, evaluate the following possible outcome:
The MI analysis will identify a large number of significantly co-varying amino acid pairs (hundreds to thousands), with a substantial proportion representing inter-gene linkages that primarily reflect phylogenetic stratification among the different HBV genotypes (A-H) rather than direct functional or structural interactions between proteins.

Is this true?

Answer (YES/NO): NO